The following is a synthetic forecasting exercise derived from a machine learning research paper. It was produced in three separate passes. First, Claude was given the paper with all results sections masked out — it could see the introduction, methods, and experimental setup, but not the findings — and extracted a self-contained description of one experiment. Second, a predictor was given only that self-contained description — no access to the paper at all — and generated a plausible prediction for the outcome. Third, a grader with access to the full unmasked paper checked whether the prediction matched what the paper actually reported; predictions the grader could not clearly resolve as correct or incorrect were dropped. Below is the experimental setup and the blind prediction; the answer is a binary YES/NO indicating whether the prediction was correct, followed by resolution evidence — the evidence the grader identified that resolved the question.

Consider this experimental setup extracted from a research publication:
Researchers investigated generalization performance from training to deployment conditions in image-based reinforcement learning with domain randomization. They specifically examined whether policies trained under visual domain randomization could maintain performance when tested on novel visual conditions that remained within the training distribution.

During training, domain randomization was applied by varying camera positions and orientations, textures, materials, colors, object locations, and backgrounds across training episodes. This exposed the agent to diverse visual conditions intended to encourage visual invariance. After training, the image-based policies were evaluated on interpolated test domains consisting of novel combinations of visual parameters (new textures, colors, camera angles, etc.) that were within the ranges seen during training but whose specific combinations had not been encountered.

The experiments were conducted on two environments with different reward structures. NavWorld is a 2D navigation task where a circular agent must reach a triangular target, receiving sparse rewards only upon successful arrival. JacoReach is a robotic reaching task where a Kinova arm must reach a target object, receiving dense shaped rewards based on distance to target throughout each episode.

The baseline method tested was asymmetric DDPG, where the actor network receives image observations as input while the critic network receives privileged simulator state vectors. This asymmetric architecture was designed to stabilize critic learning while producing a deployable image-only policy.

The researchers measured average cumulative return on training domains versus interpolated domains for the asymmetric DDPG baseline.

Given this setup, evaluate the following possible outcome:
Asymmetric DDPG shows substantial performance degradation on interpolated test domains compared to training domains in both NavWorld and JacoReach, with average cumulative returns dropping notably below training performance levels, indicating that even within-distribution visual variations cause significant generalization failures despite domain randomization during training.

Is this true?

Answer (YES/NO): NO